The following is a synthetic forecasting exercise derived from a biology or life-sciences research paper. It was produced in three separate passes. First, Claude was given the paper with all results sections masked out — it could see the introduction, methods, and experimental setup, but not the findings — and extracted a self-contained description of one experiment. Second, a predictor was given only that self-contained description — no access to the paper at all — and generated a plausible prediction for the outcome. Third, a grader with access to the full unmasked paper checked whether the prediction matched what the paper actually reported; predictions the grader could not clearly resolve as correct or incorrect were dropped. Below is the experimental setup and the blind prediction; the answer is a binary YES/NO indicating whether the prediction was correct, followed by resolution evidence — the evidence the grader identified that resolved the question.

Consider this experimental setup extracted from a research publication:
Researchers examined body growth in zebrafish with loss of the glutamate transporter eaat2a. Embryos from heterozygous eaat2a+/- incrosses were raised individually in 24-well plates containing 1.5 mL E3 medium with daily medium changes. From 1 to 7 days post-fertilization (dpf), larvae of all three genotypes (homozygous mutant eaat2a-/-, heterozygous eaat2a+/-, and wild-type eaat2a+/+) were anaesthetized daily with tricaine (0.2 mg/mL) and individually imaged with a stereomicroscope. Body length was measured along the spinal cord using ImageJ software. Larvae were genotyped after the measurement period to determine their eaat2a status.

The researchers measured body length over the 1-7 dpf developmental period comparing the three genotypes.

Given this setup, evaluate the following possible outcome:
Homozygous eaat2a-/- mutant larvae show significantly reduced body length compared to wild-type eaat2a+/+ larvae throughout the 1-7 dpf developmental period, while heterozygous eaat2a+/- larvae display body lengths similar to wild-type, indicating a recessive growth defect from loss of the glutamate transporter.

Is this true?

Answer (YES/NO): NO